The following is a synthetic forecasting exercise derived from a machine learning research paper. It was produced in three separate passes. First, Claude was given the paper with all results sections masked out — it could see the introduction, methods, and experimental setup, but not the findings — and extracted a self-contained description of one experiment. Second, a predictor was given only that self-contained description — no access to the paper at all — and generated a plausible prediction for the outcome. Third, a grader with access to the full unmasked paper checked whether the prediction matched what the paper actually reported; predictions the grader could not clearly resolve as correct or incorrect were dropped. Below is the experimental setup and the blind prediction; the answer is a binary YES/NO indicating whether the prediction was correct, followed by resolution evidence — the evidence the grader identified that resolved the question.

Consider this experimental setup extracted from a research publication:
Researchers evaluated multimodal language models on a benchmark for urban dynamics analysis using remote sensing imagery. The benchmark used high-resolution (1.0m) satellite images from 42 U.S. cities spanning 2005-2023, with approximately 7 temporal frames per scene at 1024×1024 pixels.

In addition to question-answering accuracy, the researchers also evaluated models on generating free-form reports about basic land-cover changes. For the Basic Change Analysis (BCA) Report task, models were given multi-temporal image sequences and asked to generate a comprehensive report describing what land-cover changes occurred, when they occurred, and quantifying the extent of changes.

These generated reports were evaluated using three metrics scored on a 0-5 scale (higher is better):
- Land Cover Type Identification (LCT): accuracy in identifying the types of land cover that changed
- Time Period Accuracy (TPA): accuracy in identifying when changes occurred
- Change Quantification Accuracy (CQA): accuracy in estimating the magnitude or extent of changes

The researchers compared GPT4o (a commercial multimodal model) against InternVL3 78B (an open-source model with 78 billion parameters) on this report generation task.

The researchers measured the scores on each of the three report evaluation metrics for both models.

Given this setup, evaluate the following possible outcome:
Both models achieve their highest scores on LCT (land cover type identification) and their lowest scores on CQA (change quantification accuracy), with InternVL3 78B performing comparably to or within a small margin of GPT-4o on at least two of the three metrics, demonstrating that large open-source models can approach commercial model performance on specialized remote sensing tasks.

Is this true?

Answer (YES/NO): NO